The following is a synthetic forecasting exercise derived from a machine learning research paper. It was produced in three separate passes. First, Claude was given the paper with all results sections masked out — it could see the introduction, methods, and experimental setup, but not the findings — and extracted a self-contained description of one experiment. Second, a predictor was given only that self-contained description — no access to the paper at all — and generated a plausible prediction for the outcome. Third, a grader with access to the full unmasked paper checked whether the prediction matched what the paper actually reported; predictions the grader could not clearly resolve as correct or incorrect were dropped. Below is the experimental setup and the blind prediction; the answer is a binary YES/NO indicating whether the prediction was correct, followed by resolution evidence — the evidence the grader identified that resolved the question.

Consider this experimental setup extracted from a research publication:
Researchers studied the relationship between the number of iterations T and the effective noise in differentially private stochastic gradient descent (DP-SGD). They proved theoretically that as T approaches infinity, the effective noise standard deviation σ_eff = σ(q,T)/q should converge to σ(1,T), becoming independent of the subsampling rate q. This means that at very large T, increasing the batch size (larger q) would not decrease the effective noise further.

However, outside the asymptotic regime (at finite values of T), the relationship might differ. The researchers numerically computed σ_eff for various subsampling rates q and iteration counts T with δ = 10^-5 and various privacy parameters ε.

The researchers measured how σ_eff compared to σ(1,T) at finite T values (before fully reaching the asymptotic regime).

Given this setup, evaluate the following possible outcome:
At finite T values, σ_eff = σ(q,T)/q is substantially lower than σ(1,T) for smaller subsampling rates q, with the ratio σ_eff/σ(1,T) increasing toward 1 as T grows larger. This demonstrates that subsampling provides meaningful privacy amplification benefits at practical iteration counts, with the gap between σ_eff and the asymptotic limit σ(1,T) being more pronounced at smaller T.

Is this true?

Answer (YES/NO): NO